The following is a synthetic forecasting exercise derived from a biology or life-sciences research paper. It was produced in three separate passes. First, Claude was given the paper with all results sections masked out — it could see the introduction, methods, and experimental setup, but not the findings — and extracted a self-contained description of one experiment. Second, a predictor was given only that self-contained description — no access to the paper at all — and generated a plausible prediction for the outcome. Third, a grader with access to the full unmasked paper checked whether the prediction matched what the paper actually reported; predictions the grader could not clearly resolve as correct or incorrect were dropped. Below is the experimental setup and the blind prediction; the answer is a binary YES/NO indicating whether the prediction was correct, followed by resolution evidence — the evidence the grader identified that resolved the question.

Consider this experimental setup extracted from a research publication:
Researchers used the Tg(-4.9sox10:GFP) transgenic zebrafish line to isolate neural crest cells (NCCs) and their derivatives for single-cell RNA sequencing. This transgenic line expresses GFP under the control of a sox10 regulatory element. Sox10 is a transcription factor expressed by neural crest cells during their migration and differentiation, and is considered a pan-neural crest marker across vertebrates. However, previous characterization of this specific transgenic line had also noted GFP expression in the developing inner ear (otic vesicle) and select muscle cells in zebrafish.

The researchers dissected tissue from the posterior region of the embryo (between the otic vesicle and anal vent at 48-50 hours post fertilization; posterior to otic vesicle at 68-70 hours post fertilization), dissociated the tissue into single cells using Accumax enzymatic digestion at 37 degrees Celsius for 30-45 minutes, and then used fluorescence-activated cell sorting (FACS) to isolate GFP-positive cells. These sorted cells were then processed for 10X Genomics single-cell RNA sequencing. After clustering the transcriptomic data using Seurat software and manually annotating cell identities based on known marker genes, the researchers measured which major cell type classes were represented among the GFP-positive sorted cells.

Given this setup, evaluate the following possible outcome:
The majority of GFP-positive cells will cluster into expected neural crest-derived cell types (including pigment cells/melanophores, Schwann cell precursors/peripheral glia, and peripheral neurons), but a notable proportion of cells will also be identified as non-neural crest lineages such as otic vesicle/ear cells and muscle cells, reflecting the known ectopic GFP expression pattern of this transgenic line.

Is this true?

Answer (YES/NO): YES